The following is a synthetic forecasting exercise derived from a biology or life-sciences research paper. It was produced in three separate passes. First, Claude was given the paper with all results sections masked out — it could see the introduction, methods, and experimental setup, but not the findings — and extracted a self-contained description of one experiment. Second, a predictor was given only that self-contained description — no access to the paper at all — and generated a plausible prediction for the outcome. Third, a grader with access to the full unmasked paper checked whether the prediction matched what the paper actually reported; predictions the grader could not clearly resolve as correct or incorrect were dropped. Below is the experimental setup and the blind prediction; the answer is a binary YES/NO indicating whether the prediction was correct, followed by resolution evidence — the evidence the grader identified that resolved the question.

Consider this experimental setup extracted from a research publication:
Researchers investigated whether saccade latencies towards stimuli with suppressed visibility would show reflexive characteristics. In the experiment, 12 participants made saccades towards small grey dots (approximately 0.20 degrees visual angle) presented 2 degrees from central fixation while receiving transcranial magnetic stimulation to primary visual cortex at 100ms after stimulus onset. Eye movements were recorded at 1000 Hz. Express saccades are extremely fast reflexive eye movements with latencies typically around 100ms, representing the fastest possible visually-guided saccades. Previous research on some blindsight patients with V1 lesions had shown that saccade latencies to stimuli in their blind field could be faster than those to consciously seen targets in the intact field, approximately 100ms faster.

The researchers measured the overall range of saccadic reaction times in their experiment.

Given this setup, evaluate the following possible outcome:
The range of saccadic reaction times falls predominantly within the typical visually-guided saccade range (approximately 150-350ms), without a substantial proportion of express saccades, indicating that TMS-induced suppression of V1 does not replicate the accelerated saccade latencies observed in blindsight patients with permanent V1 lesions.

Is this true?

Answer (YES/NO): NO